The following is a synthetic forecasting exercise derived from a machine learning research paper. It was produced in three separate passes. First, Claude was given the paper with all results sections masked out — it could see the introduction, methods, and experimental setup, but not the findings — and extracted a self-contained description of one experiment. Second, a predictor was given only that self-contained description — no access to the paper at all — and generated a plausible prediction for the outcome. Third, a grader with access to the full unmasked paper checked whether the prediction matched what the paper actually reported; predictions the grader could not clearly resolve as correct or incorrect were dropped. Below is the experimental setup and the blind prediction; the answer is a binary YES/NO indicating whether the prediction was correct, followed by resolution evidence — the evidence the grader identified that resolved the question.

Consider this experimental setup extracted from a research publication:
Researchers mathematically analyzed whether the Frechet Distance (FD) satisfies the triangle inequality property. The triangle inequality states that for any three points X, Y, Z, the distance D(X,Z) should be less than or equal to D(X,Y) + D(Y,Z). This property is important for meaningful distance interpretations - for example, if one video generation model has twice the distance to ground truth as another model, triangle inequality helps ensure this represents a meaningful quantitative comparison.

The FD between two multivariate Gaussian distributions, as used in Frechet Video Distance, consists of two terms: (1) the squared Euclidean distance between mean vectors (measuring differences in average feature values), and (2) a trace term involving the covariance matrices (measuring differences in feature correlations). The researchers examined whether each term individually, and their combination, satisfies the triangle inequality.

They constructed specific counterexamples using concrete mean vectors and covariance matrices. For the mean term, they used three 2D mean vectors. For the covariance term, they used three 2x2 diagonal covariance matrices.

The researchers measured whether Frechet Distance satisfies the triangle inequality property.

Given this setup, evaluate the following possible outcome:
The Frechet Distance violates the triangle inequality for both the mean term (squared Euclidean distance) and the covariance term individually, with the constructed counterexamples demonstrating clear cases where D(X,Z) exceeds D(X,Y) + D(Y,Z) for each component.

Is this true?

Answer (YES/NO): YES